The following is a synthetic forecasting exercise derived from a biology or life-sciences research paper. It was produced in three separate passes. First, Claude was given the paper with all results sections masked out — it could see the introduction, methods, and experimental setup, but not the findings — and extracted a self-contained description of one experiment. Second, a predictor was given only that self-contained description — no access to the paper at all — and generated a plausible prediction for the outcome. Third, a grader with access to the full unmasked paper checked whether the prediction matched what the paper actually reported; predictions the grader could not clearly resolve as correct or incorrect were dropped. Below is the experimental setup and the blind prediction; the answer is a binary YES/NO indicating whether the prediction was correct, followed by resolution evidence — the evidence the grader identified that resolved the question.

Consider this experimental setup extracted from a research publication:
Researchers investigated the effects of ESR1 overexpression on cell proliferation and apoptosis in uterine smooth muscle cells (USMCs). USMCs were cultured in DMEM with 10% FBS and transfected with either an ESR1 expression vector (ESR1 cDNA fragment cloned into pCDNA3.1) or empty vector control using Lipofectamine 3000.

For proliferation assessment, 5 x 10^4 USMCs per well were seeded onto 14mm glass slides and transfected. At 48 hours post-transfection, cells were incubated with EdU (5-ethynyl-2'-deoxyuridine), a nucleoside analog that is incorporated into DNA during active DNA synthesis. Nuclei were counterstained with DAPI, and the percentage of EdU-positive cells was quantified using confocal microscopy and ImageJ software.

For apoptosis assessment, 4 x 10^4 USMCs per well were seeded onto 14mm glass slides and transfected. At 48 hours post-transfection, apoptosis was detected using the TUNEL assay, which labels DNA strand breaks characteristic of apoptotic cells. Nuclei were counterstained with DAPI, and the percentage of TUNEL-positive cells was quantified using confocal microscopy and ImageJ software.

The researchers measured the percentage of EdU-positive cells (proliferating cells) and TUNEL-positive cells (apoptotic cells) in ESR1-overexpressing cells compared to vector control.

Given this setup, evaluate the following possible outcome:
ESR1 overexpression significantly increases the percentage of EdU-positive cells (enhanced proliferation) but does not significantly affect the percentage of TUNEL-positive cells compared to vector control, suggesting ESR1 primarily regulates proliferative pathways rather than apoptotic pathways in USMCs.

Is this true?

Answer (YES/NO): NO